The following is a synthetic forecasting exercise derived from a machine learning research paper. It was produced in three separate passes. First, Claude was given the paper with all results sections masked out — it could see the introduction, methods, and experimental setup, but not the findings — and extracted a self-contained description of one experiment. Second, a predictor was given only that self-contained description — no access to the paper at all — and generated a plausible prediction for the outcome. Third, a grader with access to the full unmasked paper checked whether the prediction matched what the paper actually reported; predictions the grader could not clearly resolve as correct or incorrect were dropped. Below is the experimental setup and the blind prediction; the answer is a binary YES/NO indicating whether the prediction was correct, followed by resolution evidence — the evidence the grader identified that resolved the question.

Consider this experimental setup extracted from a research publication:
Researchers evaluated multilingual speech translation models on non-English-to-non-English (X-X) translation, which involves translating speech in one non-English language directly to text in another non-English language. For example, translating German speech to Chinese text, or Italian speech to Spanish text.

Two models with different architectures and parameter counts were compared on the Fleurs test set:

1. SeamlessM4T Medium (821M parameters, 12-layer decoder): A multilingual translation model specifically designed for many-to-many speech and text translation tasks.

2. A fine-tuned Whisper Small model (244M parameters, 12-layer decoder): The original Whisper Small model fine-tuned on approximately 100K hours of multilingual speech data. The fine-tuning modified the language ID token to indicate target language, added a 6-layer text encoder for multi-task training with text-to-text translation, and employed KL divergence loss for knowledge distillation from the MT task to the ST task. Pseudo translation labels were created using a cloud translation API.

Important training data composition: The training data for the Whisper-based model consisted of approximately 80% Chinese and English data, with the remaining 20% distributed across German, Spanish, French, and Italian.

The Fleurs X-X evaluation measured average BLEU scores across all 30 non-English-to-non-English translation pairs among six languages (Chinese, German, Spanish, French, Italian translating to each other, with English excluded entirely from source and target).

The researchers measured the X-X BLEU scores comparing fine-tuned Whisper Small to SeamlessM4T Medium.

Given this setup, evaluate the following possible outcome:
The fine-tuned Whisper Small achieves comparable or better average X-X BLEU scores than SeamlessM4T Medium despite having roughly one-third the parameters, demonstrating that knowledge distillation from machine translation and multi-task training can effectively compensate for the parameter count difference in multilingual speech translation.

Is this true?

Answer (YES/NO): YES